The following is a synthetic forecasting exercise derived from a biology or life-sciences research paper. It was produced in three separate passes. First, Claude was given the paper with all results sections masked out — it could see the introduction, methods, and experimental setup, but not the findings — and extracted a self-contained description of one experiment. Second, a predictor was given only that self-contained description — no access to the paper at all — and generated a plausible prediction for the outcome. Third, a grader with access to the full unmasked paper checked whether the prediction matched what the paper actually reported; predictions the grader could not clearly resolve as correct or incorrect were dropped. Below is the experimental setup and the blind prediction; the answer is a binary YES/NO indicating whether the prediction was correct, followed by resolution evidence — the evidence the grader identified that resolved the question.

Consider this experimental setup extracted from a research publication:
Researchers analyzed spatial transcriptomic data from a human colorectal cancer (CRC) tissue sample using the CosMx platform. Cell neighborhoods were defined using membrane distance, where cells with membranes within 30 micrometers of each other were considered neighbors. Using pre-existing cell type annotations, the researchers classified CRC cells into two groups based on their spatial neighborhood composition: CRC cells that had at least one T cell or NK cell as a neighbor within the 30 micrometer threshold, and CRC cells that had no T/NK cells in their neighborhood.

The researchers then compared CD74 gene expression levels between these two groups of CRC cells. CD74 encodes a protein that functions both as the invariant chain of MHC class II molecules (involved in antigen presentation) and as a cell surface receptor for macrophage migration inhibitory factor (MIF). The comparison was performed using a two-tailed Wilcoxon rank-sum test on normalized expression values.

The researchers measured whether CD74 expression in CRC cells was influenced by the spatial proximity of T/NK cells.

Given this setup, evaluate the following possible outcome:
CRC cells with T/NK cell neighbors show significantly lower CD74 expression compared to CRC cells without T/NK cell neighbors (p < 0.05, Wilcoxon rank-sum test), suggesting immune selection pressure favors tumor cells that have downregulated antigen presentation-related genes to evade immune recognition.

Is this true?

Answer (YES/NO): NO